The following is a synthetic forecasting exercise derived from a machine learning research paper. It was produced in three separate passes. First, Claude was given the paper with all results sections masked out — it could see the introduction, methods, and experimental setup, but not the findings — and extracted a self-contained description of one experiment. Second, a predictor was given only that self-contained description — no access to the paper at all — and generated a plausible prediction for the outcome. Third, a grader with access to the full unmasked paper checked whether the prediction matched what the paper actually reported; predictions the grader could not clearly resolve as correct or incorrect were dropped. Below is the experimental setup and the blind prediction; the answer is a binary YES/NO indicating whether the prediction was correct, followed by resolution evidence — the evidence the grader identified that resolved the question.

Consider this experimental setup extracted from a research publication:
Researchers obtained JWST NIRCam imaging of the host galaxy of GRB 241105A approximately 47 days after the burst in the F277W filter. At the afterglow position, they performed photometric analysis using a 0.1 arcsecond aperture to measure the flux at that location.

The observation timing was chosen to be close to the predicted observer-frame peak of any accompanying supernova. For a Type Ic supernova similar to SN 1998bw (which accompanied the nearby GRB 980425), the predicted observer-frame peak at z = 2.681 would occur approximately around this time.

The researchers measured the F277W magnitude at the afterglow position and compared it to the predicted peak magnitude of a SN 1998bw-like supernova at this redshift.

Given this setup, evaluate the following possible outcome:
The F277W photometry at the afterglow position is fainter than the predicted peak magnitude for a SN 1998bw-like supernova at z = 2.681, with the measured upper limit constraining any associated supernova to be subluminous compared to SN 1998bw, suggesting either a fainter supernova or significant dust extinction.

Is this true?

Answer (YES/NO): NO